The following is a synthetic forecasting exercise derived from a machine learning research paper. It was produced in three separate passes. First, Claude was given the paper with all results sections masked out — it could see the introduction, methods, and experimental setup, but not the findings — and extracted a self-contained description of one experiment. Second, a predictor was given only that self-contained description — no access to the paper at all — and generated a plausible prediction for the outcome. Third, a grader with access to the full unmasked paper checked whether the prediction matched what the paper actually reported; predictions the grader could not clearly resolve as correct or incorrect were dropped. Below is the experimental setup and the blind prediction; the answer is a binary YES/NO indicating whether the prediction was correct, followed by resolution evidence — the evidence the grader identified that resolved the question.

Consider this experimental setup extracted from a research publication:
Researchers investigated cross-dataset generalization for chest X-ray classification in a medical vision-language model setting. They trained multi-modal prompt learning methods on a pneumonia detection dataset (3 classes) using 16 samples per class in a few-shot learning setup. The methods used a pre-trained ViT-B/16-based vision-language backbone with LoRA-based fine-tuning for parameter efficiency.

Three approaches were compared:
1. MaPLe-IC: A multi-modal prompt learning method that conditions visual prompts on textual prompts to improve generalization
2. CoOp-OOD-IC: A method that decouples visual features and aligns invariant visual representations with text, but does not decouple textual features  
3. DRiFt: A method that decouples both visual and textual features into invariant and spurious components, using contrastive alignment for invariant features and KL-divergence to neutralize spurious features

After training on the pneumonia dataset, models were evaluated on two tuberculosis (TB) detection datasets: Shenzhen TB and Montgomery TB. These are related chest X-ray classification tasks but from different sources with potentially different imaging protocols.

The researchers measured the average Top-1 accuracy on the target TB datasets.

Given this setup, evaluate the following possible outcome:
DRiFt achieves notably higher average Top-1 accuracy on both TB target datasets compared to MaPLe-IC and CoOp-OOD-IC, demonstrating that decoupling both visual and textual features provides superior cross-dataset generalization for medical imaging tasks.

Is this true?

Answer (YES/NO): NO